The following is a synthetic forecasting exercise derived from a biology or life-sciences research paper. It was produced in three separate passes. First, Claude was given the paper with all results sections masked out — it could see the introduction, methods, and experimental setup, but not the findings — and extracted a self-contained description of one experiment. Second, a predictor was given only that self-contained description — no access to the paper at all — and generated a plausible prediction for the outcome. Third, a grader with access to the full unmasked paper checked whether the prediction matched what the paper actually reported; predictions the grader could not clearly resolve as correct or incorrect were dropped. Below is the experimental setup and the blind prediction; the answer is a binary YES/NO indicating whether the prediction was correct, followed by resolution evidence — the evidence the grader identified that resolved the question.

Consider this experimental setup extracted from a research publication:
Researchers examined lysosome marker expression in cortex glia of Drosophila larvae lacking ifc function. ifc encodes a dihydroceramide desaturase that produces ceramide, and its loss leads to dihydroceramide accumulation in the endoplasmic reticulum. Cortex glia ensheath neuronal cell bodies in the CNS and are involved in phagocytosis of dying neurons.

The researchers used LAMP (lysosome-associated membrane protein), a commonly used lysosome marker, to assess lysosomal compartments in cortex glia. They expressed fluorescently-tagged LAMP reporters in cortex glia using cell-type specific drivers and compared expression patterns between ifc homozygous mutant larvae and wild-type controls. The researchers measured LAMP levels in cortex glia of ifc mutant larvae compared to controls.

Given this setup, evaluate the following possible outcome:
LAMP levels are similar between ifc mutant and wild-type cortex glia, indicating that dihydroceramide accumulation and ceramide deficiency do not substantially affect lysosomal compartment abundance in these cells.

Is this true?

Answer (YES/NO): NO